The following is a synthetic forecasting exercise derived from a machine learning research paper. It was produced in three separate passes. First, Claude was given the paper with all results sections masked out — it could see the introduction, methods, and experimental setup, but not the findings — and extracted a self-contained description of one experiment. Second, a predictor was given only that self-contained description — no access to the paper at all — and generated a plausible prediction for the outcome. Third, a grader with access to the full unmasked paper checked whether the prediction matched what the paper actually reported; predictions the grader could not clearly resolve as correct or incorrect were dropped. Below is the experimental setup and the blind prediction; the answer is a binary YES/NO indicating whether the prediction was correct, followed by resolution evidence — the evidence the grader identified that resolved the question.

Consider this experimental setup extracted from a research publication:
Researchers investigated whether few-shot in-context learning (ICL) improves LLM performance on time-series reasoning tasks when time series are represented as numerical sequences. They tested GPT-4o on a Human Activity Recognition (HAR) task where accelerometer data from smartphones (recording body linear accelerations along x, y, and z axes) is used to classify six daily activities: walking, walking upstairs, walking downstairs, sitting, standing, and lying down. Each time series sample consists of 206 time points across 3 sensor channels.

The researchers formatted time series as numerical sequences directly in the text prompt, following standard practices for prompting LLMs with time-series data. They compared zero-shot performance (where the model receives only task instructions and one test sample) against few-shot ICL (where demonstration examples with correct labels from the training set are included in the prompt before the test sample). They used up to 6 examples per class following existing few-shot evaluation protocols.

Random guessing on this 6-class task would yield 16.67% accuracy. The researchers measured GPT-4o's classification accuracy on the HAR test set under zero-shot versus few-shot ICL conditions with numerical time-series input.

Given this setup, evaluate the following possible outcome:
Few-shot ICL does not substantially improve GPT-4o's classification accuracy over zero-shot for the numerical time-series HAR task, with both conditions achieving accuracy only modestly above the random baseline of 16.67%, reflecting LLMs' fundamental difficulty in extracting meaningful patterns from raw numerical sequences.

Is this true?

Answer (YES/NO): NO